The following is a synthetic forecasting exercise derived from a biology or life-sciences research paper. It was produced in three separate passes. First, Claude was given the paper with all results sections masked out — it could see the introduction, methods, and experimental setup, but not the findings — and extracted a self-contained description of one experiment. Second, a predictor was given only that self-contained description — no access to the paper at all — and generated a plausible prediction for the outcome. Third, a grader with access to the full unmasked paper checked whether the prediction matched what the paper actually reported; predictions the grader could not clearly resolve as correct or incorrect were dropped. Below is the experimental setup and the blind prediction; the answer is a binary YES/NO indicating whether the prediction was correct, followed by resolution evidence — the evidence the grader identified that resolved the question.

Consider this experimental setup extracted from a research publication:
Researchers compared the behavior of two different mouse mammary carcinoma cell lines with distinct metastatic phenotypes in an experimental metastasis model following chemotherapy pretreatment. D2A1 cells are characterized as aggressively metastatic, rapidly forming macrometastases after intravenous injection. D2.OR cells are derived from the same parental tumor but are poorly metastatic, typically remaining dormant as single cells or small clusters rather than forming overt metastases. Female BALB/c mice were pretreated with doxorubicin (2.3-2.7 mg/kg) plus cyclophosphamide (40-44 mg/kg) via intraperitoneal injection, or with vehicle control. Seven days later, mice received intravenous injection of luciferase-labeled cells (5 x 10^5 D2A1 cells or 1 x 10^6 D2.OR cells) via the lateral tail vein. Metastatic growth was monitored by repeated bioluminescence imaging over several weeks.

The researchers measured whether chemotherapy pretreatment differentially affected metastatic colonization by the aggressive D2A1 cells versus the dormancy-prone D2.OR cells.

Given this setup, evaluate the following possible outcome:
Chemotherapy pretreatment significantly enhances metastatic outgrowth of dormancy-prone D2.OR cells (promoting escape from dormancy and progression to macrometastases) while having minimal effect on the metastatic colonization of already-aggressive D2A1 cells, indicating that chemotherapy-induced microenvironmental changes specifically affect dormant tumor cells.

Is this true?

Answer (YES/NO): NO